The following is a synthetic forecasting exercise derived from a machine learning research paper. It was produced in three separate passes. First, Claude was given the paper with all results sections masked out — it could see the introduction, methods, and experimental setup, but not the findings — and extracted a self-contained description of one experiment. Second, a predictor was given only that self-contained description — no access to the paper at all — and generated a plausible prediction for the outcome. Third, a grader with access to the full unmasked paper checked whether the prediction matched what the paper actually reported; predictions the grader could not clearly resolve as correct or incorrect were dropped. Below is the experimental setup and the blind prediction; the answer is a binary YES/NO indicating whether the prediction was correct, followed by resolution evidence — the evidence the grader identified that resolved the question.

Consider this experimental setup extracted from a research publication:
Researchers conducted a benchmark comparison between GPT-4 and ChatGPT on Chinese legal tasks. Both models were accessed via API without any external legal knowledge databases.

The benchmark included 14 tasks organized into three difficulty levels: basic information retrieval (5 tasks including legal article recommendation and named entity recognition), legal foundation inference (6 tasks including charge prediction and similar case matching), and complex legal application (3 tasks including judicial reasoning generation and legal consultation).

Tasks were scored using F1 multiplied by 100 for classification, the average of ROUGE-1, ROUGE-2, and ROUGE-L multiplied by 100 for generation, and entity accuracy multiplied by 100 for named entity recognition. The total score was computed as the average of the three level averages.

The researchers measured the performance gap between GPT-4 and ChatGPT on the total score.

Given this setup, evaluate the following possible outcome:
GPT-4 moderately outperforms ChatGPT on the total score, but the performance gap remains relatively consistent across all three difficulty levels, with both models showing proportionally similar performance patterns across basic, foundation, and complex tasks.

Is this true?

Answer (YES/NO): NO